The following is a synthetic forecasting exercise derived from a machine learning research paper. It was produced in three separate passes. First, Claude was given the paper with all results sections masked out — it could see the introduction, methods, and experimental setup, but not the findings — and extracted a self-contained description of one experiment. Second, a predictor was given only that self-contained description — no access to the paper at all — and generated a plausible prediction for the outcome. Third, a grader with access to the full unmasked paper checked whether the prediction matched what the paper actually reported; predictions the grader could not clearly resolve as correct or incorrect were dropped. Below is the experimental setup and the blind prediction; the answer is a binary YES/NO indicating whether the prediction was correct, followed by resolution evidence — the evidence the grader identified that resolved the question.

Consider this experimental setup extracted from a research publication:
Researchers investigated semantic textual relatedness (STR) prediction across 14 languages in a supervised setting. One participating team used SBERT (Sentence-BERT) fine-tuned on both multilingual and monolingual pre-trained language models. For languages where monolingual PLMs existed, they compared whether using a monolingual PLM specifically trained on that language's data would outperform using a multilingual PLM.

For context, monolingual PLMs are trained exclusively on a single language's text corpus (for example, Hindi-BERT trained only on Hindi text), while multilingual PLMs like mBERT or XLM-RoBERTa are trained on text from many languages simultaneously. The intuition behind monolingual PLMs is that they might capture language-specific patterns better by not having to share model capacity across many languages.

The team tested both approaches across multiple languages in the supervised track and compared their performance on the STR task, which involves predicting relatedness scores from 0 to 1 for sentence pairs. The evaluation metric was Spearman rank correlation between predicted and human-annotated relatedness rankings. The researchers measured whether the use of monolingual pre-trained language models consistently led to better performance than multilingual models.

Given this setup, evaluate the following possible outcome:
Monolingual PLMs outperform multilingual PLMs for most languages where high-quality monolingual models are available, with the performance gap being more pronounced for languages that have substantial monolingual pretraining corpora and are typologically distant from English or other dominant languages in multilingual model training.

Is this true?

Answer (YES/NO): NO